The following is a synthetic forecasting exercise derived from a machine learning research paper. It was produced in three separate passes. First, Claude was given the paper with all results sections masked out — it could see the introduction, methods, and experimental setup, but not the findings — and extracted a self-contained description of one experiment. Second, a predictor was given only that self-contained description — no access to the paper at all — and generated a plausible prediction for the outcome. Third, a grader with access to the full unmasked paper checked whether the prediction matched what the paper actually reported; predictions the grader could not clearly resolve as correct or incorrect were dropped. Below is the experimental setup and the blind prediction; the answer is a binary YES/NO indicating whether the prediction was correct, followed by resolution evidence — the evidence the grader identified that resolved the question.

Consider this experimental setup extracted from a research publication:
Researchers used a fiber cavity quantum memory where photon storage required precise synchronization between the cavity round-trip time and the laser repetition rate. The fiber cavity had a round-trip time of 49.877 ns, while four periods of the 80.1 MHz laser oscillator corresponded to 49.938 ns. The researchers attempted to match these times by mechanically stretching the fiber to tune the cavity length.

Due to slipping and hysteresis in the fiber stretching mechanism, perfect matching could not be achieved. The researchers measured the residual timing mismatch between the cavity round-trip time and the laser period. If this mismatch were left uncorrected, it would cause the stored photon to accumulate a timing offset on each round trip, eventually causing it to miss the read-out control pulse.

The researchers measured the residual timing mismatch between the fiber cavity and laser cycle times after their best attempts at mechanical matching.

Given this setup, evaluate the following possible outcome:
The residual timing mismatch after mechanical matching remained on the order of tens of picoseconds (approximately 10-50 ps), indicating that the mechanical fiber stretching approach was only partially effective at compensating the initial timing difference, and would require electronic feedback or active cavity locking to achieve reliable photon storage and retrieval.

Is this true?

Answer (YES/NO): NO